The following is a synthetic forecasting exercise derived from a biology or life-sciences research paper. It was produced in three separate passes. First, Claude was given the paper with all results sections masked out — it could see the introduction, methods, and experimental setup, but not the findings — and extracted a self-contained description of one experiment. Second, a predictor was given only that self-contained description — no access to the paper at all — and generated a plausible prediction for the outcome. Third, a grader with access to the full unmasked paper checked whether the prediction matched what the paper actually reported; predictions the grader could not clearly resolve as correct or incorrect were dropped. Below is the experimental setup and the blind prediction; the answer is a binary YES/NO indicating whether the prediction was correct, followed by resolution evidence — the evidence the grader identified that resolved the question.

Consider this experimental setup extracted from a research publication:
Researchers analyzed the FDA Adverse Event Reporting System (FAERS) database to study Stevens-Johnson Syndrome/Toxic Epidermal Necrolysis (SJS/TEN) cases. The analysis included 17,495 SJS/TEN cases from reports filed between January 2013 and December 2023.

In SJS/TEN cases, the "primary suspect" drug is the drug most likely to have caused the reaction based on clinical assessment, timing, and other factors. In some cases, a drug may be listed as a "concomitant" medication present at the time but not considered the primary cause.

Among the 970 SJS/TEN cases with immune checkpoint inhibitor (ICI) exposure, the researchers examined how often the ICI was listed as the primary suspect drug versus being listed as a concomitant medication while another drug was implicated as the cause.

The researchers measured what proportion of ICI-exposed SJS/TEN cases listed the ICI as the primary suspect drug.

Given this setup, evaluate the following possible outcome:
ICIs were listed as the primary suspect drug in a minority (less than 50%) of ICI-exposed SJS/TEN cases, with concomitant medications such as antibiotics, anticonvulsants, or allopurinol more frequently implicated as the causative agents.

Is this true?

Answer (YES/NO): NO